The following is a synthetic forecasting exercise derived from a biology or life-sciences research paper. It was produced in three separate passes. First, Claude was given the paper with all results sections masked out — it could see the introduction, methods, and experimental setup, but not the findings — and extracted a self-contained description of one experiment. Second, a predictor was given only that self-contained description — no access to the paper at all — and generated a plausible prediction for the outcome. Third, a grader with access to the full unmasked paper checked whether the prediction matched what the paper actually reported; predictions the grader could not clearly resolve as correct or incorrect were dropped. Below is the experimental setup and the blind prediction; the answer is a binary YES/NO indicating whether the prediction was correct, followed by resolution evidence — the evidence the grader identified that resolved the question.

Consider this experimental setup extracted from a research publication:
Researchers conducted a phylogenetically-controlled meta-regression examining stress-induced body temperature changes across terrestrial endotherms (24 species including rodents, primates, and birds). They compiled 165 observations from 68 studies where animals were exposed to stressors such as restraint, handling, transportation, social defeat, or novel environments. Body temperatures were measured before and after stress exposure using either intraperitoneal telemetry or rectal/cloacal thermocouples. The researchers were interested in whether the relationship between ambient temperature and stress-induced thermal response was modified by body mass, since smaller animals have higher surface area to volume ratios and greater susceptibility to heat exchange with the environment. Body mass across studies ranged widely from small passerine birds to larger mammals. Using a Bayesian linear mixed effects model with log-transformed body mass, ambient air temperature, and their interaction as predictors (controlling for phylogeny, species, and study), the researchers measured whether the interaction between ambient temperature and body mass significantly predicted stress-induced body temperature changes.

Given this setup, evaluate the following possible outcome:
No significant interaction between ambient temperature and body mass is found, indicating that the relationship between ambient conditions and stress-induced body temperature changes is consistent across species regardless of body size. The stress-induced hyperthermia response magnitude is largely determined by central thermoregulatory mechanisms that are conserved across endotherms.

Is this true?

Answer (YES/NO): NO